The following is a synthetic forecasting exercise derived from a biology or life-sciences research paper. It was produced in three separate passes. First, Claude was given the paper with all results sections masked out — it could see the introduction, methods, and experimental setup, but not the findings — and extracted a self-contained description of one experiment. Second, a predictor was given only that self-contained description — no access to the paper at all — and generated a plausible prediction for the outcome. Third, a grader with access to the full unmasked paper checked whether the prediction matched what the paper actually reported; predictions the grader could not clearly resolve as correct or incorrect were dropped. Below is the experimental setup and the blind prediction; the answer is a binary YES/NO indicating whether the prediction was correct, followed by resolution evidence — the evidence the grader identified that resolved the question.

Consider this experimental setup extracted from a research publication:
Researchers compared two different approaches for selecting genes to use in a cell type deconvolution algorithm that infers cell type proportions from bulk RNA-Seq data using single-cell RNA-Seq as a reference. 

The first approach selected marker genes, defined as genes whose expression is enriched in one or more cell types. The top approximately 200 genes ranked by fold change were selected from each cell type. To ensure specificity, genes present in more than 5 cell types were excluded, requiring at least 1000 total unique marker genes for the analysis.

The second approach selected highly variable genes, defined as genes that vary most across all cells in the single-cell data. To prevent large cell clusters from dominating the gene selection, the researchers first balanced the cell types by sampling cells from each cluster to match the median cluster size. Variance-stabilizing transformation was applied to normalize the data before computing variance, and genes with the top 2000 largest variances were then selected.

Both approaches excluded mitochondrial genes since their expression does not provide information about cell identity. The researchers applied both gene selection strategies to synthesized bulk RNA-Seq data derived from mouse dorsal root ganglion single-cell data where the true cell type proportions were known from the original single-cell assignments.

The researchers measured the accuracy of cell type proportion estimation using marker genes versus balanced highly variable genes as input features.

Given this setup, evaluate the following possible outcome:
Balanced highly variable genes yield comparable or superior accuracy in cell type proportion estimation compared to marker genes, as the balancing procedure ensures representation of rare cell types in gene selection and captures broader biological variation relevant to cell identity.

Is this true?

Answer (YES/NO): YES